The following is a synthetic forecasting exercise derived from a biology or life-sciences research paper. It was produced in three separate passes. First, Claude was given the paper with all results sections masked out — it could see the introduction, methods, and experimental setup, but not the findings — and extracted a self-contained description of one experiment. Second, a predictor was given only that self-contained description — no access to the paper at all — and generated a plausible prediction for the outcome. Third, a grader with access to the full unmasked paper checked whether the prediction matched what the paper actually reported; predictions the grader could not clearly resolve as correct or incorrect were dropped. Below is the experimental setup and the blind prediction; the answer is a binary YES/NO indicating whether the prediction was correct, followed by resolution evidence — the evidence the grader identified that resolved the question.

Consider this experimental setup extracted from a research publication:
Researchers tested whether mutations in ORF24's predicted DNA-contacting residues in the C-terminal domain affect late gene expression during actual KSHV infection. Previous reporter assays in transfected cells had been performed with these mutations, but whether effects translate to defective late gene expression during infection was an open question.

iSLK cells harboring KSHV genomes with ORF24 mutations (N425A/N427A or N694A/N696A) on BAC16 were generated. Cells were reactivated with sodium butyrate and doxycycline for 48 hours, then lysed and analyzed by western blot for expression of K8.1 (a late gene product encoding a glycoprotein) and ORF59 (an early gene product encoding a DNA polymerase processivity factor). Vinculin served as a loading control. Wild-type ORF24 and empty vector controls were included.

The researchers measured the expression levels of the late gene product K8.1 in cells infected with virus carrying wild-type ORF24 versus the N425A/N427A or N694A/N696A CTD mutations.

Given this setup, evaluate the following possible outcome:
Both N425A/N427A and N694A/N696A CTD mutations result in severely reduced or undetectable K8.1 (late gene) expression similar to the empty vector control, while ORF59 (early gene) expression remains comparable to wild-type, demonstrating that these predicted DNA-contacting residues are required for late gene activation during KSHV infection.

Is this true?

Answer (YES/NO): YES